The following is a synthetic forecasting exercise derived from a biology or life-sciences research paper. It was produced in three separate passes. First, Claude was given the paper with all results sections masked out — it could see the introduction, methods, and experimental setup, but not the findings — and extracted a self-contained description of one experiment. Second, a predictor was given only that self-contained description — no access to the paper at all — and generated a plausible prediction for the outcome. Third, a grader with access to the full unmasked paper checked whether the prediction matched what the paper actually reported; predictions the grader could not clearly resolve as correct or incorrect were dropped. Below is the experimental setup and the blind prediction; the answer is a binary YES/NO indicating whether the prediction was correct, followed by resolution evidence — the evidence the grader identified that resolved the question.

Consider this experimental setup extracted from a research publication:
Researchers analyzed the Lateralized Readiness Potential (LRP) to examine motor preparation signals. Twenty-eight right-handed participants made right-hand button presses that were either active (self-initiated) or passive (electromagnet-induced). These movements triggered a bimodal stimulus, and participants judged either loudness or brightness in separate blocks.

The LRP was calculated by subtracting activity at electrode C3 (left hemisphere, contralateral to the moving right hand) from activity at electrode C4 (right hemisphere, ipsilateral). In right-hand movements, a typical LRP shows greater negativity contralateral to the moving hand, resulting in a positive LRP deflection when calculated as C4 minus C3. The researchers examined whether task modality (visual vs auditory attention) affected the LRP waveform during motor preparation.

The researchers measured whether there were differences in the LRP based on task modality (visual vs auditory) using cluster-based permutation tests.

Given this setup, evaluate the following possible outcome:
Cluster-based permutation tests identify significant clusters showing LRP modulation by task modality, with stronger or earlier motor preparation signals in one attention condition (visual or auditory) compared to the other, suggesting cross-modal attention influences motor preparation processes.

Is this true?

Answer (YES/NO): NO